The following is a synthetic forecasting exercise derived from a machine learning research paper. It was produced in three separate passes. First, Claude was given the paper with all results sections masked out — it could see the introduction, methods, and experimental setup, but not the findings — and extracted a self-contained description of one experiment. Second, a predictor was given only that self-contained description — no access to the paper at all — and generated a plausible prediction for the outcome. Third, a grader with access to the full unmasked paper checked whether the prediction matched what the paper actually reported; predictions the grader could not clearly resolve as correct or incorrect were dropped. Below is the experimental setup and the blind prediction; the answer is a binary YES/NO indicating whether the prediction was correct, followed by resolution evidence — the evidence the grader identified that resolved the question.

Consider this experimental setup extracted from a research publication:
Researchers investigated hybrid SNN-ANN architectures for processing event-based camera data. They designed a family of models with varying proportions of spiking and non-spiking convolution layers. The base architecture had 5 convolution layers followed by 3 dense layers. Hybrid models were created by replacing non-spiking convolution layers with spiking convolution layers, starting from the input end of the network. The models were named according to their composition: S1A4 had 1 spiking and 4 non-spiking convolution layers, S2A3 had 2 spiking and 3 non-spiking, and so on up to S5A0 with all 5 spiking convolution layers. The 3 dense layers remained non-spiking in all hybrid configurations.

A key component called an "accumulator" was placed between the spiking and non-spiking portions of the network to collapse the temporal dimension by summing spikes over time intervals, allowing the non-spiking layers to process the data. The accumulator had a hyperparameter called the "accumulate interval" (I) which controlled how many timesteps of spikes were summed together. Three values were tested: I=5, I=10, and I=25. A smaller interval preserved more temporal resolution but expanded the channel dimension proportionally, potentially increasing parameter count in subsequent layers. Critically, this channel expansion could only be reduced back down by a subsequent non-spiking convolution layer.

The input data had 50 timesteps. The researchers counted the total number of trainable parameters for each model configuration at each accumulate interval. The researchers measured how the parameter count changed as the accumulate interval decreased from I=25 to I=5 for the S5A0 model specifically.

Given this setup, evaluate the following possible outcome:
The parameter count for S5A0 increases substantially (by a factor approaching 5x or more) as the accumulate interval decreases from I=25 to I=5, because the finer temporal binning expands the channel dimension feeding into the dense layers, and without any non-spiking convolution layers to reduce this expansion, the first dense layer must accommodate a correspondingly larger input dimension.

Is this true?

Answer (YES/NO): NO